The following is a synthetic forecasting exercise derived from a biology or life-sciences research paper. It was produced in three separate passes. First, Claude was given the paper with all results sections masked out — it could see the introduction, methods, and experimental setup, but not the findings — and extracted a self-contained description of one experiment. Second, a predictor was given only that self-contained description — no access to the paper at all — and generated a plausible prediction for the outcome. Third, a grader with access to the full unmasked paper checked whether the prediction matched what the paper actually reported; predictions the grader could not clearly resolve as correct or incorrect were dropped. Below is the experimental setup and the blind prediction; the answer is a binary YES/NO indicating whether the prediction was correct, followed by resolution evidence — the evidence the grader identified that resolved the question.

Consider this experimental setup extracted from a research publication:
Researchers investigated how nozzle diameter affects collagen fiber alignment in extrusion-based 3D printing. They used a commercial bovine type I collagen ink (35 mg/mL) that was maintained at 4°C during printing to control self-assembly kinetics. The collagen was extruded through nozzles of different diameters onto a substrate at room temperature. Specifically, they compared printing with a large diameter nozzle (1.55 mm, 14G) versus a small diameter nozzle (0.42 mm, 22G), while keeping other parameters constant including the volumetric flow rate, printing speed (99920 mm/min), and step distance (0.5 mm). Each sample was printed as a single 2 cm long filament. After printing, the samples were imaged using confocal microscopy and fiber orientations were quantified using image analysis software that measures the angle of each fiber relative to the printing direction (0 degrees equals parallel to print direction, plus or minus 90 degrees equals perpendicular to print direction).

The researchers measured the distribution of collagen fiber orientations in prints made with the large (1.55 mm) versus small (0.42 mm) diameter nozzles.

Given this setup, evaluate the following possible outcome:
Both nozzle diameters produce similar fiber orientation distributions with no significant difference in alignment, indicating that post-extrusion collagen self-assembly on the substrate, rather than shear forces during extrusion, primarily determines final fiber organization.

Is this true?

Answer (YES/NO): NO